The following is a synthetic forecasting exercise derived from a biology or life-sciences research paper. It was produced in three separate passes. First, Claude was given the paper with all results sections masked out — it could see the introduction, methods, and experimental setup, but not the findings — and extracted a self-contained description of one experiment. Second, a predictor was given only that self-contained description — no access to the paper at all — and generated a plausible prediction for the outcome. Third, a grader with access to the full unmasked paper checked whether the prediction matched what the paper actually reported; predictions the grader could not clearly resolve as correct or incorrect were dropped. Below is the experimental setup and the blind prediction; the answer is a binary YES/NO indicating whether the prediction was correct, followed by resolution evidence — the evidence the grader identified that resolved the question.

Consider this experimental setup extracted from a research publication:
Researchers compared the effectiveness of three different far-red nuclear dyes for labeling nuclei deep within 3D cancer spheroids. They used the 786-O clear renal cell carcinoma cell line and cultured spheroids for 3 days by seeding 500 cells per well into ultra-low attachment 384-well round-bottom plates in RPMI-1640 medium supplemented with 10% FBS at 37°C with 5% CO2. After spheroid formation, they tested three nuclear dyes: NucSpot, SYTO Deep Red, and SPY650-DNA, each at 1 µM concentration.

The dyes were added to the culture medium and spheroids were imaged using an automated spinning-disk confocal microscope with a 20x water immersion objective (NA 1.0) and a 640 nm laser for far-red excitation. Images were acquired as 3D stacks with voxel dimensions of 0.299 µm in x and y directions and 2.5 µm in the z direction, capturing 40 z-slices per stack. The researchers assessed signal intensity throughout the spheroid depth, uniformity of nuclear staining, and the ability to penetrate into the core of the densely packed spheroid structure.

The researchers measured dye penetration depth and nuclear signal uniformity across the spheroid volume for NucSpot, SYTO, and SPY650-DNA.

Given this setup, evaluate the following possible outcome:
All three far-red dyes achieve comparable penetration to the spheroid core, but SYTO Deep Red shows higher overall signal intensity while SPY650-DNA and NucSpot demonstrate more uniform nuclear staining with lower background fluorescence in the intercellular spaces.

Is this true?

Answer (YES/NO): NO